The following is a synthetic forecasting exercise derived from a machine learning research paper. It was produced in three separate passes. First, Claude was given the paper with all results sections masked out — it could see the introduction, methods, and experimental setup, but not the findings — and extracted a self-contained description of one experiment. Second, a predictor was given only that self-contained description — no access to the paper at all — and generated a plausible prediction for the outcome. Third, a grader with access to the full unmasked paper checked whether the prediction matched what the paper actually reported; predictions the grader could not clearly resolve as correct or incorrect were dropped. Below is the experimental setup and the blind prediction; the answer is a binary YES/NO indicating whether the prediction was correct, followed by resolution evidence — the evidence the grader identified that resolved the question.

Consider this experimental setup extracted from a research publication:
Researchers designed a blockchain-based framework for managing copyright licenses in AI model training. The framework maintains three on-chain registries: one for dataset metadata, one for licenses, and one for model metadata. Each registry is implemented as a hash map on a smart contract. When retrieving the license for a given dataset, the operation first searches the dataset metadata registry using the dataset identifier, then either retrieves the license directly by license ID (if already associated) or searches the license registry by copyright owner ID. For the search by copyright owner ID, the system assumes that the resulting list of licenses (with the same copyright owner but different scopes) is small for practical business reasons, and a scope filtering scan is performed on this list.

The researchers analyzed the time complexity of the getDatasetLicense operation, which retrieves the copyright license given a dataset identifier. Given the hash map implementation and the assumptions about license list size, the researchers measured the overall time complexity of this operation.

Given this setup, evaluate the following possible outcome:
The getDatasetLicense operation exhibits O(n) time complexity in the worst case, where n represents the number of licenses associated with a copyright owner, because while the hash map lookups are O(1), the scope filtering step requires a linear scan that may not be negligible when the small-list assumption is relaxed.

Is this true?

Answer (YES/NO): NO